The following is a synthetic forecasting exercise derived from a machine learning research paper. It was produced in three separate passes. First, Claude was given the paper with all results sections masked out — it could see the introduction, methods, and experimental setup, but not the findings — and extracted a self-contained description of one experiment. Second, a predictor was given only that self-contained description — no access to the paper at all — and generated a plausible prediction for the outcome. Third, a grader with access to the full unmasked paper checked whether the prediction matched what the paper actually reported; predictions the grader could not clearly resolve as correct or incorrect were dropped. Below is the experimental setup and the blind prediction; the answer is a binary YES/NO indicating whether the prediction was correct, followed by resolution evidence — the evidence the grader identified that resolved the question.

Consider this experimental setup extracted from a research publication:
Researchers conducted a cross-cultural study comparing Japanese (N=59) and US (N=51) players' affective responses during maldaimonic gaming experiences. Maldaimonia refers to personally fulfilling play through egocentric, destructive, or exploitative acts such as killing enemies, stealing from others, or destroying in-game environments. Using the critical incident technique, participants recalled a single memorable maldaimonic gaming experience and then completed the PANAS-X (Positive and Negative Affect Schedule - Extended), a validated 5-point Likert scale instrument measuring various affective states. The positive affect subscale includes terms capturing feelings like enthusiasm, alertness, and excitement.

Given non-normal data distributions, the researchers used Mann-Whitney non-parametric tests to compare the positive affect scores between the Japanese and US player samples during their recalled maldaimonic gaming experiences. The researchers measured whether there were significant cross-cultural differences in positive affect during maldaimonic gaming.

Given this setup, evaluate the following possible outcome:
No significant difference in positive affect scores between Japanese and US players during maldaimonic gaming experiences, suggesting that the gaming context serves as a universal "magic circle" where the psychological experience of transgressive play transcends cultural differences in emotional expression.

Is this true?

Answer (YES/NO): NO